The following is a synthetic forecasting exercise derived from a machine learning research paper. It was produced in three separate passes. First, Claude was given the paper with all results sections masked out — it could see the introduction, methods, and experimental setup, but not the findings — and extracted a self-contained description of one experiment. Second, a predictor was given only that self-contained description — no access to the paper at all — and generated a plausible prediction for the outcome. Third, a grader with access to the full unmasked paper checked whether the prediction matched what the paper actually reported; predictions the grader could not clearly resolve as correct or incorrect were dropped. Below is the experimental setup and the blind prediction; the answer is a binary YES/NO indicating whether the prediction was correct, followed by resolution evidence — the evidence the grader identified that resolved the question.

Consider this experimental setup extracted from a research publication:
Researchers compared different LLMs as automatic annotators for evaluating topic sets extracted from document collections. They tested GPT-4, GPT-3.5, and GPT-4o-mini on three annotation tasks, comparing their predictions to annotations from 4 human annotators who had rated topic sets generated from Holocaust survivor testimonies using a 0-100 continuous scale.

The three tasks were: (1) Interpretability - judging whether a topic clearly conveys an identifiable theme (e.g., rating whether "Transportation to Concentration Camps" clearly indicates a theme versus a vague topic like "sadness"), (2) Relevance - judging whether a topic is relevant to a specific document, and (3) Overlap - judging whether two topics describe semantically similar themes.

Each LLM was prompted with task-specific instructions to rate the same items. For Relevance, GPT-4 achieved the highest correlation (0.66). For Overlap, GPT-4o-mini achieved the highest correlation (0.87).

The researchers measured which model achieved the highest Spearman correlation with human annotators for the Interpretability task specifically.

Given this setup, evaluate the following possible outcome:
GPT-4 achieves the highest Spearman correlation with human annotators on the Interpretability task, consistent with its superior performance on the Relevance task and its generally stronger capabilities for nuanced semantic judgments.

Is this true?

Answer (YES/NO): NO